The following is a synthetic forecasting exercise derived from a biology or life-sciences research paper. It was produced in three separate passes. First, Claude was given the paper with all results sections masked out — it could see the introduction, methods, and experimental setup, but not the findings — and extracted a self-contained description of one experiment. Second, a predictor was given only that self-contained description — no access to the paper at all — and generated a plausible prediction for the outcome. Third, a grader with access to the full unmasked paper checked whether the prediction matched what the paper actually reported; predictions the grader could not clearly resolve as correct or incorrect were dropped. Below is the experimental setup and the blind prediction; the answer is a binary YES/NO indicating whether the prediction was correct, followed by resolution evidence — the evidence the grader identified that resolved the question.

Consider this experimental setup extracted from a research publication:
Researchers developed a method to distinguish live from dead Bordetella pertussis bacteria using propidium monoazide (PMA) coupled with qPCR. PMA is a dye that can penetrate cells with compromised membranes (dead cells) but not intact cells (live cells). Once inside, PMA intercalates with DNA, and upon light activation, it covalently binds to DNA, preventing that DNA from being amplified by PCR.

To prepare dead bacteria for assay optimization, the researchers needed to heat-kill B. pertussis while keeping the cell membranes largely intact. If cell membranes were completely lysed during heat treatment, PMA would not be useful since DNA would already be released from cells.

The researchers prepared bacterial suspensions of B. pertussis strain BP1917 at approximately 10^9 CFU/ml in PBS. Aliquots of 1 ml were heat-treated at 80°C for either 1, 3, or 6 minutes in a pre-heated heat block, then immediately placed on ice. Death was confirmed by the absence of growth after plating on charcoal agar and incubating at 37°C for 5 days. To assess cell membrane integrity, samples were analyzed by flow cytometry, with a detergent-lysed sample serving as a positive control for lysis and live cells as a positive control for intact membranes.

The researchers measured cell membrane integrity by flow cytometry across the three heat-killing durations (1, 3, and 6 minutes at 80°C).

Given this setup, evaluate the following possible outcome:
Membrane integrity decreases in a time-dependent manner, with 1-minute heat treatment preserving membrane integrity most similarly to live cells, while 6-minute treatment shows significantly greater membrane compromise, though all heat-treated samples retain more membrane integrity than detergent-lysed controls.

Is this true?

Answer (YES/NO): NO